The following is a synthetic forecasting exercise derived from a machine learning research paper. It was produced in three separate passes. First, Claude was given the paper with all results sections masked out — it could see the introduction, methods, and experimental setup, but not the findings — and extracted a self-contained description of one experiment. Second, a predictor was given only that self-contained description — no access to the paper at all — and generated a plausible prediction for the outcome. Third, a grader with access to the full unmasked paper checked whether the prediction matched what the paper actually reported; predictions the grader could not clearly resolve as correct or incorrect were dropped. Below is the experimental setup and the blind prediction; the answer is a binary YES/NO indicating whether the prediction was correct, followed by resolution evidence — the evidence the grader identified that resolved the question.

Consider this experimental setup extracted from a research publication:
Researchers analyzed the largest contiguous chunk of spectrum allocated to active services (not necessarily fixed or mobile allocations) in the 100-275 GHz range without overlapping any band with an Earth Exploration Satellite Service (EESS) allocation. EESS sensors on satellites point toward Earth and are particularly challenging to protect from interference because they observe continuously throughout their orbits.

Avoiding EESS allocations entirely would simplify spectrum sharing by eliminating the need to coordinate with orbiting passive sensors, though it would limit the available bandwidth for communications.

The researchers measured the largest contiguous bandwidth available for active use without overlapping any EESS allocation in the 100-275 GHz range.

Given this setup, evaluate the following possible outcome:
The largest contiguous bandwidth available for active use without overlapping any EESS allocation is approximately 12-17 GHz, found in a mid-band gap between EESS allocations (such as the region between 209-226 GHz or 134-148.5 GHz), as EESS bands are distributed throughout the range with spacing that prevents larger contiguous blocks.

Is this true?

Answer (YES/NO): NO